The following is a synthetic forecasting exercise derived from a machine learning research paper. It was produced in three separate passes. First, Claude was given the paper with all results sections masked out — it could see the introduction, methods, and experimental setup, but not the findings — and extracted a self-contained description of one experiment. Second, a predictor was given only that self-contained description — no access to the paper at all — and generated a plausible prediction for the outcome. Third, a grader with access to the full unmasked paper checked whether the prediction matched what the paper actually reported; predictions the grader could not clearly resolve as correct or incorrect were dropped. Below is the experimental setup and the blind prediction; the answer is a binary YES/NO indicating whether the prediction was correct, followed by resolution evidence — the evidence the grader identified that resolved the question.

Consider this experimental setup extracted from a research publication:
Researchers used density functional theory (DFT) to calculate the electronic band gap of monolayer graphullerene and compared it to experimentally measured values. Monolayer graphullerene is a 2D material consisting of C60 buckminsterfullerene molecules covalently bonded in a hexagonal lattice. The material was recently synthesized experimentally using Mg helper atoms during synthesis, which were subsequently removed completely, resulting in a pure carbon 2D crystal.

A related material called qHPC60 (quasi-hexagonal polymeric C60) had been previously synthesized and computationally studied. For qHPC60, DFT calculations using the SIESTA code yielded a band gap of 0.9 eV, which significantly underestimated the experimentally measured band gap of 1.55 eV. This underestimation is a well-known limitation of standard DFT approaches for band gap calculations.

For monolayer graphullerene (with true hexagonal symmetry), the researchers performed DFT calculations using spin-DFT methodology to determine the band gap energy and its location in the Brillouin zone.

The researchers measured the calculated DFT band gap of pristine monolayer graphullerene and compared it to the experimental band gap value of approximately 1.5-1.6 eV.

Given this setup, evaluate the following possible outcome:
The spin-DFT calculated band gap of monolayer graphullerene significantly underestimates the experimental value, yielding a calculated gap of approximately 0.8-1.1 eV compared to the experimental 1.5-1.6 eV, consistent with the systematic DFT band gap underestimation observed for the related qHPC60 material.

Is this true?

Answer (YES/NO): NO